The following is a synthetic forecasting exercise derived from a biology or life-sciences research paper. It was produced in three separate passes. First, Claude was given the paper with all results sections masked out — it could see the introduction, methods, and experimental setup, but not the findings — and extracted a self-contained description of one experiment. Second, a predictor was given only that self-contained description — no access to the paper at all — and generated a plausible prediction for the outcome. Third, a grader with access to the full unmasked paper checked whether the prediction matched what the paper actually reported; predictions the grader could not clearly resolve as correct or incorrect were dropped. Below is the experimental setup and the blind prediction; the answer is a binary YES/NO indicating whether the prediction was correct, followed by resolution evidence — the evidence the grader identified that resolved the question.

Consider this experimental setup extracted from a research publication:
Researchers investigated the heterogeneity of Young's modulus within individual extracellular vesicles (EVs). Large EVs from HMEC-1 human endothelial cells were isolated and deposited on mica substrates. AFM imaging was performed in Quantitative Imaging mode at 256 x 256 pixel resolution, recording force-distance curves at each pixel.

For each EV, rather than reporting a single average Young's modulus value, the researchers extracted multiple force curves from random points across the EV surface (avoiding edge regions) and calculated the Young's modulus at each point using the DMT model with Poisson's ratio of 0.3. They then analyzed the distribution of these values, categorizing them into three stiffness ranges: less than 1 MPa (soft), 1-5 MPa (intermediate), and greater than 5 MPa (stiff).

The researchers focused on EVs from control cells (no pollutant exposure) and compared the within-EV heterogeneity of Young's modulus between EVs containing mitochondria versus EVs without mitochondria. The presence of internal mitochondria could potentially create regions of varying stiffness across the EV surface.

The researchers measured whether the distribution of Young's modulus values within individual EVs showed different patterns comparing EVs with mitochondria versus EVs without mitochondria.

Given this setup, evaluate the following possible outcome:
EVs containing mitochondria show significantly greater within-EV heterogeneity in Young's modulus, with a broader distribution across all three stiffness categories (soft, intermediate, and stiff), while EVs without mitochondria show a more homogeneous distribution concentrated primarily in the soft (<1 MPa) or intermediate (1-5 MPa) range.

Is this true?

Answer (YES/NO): YES